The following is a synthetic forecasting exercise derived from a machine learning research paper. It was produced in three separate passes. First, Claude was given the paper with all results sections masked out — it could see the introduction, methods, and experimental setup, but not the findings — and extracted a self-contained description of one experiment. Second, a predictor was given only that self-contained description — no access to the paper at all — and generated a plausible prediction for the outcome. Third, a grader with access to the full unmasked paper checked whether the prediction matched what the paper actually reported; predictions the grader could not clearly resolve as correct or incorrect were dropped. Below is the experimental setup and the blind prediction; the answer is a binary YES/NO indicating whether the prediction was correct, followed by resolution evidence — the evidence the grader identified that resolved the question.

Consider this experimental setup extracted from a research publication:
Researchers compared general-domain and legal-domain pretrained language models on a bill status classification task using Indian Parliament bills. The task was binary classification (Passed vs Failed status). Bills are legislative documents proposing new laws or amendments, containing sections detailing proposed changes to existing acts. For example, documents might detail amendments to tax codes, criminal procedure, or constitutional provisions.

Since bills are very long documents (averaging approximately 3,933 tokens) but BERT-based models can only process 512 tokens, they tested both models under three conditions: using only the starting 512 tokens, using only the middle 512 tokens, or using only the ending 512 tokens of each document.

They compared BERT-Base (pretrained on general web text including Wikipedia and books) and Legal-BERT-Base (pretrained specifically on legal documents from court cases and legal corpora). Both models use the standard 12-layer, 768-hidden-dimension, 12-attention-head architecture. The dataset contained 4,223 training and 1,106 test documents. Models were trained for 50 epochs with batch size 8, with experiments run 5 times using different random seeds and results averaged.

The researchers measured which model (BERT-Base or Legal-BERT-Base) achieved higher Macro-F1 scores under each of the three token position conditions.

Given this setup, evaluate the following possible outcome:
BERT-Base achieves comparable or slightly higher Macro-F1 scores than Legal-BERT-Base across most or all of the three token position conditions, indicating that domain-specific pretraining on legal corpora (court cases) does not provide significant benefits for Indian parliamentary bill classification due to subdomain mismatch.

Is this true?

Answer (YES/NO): NO